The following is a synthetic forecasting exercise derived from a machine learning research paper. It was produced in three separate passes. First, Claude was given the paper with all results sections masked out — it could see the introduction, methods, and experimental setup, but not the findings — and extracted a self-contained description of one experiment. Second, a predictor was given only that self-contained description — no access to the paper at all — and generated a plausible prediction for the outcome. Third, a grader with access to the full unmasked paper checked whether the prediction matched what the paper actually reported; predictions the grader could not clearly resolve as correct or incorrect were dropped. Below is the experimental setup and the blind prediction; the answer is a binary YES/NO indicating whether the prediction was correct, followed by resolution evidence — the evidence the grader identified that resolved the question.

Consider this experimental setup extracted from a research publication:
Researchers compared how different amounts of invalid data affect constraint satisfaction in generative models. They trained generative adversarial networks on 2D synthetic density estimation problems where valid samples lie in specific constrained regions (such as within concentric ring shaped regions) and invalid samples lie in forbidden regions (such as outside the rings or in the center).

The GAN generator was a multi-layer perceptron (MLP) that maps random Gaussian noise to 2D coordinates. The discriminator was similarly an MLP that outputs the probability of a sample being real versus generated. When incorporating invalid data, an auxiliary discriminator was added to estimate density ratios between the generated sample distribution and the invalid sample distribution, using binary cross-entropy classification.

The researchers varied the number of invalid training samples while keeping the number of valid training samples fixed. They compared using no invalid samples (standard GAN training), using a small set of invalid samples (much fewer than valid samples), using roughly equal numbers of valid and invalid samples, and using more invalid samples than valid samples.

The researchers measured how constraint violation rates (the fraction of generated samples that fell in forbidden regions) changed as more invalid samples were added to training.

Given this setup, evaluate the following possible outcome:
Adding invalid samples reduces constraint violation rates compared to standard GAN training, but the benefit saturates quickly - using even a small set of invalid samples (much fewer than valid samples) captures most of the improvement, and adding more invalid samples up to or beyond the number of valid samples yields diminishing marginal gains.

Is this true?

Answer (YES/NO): YES